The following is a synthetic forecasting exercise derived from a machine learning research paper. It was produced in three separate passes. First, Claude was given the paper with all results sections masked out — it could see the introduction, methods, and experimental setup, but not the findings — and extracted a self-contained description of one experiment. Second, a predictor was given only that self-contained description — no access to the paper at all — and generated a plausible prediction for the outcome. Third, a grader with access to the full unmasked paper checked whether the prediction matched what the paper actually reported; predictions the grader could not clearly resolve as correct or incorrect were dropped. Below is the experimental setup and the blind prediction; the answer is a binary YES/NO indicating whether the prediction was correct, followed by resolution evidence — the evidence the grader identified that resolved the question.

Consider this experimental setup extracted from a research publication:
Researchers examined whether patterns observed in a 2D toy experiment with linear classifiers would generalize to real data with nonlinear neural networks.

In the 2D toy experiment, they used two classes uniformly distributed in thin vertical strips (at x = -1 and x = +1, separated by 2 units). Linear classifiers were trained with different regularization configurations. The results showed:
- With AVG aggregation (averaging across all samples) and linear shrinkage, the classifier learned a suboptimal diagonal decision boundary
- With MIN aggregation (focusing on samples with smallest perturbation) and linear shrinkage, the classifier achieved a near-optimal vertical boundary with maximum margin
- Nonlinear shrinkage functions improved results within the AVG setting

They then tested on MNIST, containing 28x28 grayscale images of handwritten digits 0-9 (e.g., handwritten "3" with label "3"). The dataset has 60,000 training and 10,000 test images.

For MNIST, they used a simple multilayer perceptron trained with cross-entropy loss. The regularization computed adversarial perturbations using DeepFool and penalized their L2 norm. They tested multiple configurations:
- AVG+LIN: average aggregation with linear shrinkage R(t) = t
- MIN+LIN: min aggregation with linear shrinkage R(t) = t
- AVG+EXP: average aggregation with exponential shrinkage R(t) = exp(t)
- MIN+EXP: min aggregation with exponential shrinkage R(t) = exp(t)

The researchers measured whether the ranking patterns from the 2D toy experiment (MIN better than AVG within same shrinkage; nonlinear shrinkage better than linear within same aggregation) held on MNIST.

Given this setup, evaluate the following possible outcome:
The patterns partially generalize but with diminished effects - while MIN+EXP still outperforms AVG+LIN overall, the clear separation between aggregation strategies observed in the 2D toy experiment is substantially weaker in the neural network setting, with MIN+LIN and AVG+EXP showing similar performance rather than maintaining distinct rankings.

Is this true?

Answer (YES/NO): NO